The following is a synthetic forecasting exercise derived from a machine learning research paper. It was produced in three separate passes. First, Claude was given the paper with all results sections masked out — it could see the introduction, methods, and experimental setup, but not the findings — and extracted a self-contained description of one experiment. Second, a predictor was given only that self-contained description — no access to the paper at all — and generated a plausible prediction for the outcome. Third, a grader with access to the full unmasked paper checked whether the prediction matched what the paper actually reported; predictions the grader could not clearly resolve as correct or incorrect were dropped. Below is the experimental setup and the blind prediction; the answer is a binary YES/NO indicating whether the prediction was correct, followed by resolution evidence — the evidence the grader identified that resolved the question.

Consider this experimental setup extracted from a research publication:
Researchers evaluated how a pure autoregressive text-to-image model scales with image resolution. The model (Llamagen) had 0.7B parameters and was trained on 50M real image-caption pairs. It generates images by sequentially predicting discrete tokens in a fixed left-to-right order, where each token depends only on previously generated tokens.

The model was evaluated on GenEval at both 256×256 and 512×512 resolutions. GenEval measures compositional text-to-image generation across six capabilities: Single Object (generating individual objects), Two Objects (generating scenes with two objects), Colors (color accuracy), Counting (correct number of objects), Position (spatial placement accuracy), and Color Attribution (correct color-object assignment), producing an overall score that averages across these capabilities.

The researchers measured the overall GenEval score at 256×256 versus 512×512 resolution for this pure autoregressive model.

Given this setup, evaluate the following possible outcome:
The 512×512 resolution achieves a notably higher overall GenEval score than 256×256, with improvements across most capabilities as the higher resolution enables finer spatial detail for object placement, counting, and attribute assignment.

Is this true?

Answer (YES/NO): NO